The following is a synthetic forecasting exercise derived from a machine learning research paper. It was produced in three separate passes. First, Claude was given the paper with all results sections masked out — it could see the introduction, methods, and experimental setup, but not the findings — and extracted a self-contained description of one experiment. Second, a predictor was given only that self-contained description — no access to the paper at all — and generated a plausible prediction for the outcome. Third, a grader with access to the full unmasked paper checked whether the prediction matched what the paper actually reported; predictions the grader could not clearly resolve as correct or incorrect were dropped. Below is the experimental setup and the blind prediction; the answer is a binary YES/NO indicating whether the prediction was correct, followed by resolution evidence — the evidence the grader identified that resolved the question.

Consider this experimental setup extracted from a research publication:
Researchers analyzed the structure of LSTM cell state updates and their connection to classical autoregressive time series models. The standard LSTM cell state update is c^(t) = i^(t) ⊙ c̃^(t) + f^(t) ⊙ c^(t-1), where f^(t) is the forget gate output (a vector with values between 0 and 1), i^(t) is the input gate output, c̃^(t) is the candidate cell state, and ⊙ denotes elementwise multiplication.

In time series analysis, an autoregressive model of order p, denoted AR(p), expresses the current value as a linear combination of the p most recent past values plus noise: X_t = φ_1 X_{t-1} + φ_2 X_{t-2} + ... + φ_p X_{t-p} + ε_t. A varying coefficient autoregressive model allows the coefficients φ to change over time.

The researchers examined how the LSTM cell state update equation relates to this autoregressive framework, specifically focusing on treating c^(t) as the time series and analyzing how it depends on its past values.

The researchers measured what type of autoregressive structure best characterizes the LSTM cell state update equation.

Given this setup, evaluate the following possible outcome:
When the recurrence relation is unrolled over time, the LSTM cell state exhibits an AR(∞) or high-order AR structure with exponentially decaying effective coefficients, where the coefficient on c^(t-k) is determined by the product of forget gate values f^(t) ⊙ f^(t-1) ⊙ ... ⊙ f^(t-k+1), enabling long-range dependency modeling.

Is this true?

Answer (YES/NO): NO